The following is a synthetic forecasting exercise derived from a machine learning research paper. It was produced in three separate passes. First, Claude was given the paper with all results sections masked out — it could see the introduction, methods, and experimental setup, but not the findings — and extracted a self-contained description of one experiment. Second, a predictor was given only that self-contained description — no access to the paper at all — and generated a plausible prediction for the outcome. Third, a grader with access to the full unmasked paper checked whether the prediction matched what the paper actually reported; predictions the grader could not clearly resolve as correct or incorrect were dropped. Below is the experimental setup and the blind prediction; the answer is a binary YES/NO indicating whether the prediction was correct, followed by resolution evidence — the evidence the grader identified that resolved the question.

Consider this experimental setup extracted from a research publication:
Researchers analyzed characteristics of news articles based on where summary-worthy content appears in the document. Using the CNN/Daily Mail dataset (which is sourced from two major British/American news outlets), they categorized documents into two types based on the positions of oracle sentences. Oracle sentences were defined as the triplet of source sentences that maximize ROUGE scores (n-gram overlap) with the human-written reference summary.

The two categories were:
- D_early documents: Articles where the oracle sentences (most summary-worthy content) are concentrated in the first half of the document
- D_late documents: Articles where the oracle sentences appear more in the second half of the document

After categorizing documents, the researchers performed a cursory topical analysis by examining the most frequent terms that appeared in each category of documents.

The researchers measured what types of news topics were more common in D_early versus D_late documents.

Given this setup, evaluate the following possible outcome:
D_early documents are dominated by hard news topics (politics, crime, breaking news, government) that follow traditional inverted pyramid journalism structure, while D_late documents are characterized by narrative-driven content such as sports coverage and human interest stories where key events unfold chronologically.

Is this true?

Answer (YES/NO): NO